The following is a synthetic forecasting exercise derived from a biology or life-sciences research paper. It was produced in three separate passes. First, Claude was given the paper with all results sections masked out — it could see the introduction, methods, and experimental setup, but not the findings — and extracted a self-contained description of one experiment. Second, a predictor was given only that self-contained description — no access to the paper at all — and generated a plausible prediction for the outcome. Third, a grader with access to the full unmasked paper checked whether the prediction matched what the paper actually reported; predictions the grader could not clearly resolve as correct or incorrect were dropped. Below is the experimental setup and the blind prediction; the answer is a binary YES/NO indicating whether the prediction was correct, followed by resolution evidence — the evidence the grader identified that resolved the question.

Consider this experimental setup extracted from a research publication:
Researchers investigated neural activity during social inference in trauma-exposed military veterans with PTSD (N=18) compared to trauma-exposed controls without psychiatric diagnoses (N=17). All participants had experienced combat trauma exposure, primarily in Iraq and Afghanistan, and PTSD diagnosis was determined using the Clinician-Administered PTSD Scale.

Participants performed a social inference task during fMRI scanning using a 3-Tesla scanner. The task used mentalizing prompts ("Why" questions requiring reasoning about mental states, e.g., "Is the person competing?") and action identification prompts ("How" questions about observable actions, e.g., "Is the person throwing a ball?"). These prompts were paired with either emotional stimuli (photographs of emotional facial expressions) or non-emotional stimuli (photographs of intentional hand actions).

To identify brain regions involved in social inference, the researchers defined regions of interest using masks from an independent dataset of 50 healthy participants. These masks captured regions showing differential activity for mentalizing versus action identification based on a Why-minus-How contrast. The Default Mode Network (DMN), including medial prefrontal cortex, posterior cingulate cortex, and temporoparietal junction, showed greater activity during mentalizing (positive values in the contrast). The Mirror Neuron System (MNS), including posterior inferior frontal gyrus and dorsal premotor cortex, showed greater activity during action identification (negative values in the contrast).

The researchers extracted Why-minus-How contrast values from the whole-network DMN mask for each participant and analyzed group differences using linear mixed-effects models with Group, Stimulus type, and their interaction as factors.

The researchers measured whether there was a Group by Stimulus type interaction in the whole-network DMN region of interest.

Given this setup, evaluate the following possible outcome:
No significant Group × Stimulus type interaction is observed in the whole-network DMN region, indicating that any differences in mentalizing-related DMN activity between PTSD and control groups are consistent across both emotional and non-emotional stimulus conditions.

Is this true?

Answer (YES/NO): NO